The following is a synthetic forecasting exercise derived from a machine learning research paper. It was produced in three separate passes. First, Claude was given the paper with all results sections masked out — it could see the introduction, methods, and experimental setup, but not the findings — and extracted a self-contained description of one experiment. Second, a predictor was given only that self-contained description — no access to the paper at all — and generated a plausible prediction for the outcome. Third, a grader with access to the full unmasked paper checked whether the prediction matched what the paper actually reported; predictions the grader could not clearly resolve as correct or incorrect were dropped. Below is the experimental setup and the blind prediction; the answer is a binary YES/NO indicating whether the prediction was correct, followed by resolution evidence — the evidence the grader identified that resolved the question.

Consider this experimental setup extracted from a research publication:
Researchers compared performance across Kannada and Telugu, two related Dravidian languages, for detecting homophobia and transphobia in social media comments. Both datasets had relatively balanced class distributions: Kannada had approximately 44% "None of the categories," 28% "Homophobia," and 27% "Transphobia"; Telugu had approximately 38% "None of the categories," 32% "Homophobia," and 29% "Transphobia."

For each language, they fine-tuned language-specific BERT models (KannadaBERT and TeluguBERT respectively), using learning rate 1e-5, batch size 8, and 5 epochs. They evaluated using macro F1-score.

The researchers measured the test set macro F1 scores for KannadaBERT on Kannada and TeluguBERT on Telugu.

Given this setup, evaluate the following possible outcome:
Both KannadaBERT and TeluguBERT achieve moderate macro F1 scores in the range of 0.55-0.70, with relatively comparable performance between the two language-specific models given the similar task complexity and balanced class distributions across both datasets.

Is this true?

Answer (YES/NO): NO